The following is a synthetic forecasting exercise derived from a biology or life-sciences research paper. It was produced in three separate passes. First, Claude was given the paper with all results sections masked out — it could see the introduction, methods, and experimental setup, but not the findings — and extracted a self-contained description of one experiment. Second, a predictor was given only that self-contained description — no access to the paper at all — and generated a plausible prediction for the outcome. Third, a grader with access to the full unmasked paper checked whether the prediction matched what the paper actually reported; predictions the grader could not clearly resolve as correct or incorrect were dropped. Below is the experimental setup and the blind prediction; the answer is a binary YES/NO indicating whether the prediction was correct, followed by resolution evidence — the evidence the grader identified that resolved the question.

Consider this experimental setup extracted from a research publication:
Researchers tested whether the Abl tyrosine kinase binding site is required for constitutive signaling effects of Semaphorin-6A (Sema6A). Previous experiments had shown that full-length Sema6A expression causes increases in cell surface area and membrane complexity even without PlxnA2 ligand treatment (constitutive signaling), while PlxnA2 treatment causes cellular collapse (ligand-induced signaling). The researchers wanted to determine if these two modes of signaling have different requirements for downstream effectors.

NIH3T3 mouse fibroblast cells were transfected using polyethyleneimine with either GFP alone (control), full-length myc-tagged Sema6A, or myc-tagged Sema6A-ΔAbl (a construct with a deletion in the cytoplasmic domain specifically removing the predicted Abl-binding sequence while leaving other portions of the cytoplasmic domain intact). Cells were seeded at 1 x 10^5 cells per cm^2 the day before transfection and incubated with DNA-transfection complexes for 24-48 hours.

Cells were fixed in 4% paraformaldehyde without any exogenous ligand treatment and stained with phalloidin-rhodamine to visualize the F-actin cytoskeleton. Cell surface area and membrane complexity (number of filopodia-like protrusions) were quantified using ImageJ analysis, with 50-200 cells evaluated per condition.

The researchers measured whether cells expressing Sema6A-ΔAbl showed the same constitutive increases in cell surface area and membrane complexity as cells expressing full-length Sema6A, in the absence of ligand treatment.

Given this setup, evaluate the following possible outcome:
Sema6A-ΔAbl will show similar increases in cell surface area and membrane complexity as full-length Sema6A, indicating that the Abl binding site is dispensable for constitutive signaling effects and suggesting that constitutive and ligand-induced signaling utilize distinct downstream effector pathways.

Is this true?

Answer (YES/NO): YES